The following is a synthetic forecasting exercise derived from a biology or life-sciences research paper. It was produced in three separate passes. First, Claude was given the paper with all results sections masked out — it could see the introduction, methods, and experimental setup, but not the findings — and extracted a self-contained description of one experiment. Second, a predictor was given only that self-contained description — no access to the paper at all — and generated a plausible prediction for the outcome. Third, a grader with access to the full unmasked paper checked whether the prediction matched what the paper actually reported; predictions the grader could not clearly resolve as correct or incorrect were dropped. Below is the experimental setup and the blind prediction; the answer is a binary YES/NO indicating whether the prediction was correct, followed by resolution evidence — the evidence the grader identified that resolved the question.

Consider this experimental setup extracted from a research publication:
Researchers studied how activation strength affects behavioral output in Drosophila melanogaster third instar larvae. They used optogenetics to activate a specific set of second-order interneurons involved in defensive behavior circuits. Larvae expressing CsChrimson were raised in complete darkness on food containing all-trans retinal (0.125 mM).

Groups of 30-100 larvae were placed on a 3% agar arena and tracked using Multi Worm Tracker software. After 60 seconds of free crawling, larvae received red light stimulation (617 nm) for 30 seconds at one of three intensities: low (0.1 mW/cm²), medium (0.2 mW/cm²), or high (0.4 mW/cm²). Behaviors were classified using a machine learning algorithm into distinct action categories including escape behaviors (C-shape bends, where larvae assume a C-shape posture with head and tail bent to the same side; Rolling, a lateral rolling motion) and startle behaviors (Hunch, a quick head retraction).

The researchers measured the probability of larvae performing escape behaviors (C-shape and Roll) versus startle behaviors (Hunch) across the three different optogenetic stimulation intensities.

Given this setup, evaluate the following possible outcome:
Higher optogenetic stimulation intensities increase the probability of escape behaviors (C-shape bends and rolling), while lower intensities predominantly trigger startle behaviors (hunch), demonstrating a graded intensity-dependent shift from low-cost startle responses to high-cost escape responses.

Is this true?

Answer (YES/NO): NO